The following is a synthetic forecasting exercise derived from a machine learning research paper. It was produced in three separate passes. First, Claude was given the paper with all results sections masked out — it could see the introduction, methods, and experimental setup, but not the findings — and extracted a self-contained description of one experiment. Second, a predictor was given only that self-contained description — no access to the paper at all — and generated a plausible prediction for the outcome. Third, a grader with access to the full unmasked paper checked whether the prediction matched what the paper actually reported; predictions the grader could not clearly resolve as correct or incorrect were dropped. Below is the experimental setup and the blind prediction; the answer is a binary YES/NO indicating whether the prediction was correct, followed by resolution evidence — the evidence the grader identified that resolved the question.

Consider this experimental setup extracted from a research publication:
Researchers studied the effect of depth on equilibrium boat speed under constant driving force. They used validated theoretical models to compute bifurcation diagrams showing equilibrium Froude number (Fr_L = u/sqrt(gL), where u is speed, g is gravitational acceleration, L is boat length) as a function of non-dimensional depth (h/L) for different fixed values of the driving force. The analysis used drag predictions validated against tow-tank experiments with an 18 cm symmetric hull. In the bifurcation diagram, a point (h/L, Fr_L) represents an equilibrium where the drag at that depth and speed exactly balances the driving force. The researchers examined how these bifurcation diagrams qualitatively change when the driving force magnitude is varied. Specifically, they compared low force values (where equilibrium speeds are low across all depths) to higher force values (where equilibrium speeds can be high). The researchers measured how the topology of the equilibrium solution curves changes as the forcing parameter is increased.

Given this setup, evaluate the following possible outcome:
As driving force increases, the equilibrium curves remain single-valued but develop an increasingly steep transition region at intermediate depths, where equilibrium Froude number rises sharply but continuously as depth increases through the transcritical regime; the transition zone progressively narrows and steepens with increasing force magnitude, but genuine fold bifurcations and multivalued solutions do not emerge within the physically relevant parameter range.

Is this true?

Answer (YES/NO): NO